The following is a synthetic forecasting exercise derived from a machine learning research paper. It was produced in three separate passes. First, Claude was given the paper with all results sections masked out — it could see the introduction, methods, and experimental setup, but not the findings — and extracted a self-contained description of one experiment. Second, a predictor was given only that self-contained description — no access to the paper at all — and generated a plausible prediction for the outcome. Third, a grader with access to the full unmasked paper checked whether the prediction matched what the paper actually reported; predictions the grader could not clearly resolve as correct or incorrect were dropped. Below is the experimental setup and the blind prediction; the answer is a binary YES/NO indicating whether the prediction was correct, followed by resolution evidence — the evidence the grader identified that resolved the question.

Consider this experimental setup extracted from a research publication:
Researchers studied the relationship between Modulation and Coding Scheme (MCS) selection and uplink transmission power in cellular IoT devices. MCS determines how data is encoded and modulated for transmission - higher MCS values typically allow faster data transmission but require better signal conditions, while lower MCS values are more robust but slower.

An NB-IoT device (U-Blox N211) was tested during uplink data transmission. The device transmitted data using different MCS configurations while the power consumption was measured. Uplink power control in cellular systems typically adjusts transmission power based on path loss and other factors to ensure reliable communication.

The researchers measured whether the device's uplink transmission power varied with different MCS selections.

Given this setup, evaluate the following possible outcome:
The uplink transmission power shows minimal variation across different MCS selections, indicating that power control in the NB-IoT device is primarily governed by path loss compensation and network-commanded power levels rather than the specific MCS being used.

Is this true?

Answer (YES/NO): YES